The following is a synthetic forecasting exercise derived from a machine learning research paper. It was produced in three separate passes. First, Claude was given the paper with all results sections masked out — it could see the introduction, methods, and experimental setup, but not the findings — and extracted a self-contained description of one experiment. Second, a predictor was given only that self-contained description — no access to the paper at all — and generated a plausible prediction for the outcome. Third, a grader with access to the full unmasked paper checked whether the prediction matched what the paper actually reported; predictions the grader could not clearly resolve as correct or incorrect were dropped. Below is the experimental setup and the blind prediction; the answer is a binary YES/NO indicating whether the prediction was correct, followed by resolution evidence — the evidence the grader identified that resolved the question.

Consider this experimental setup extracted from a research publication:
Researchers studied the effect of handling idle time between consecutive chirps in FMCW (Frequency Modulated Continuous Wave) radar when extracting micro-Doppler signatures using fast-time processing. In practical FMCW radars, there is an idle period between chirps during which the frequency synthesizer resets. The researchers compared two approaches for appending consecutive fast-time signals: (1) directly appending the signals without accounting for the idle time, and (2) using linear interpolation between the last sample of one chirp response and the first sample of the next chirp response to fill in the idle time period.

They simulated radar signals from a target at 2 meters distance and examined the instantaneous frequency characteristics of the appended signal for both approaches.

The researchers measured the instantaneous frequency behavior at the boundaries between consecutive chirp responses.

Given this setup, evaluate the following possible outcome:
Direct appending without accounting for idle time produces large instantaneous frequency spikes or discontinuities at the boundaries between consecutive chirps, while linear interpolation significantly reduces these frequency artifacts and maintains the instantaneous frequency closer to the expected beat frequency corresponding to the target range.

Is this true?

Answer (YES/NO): NO